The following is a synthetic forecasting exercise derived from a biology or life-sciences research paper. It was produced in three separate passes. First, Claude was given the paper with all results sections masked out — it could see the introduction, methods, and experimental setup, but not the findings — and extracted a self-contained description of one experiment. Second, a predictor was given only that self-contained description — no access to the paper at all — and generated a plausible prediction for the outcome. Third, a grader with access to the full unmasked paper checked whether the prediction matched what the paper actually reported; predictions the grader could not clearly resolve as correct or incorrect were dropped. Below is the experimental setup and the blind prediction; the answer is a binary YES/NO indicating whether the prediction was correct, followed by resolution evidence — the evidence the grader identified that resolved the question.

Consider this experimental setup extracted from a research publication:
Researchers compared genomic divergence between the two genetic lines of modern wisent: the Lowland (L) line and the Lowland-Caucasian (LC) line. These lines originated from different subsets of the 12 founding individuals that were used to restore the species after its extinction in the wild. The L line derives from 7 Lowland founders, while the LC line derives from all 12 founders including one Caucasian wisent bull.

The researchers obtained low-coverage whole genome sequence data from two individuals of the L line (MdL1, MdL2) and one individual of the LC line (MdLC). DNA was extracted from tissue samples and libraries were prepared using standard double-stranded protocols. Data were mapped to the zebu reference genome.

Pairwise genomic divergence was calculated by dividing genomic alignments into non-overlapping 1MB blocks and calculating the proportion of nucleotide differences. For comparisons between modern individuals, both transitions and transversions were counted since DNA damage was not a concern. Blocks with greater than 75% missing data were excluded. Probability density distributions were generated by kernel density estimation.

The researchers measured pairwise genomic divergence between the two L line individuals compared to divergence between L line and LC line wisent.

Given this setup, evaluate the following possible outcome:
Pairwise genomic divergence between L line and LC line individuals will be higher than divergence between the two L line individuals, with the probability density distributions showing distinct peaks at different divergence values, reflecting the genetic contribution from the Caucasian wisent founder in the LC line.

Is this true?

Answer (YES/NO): NO